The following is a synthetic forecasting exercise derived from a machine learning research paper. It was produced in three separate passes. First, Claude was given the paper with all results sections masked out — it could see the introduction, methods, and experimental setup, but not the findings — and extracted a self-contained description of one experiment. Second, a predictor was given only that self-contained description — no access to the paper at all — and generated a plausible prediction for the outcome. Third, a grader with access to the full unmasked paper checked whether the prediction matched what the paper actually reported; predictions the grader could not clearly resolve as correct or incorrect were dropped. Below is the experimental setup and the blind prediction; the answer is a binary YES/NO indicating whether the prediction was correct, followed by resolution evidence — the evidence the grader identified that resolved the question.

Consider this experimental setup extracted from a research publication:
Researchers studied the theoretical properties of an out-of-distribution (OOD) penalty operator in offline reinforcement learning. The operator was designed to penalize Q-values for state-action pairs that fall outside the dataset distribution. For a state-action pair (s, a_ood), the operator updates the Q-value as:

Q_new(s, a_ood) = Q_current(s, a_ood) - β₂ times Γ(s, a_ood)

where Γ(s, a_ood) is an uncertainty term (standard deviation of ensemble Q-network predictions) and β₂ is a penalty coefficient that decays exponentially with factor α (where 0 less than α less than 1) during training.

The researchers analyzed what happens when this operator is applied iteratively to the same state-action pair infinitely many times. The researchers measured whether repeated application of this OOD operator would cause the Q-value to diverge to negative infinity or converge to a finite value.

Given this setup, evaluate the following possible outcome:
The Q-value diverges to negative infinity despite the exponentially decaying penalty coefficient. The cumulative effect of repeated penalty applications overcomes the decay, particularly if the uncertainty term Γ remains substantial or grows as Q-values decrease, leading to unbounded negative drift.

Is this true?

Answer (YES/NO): NO